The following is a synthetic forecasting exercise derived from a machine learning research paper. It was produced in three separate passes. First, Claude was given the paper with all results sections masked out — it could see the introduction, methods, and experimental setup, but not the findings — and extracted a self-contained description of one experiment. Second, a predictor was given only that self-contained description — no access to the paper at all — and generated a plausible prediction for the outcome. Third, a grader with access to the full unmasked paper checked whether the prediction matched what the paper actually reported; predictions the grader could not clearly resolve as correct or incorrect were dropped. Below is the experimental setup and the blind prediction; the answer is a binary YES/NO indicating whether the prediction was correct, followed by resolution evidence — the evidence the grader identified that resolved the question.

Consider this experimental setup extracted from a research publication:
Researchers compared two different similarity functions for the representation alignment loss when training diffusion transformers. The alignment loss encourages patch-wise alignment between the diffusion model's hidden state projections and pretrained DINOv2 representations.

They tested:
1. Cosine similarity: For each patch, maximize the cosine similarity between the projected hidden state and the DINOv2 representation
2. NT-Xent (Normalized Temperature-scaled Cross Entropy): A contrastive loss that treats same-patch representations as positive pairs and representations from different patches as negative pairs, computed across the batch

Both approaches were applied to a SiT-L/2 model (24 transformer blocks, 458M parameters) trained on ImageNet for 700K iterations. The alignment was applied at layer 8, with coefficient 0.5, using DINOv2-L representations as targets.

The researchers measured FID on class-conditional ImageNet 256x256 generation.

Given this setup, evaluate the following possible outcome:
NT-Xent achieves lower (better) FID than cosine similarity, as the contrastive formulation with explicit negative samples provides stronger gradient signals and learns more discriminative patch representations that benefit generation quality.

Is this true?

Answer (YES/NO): NO